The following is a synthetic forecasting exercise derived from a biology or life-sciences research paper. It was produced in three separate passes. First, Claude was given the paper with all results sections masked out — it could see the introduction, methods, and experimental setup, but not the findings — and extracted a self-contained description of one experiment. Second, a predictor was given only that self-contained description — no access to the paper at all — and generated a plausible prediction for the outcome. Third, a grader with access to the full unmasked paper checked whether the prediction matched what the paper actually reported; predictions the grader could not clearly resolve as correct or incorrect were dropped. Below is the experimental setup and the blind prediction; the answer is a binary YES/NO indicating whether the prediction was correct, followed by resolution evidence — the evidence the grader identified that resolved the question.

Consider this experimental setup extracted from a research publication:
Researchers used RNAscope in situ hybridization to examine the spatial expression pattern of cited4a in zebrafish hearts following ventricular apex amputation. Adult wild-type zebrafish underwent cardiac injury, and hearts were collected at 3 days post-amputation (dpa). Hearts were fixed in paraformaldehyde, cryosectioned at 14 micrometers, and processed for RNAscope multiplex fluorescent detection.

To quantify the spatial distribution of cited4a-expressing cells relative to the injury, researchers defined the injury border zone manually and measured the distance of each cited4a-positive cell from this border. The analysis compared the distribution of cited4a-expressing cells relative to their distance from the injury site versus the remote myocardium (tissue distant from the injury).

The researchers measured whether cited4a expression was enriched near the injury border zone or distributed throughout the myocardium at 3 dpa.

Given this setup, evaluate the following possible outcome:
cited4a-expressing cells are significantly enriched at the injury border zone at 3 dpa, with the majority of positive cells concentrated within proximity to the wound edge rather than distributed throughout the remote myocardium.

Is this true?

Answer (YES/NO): NO